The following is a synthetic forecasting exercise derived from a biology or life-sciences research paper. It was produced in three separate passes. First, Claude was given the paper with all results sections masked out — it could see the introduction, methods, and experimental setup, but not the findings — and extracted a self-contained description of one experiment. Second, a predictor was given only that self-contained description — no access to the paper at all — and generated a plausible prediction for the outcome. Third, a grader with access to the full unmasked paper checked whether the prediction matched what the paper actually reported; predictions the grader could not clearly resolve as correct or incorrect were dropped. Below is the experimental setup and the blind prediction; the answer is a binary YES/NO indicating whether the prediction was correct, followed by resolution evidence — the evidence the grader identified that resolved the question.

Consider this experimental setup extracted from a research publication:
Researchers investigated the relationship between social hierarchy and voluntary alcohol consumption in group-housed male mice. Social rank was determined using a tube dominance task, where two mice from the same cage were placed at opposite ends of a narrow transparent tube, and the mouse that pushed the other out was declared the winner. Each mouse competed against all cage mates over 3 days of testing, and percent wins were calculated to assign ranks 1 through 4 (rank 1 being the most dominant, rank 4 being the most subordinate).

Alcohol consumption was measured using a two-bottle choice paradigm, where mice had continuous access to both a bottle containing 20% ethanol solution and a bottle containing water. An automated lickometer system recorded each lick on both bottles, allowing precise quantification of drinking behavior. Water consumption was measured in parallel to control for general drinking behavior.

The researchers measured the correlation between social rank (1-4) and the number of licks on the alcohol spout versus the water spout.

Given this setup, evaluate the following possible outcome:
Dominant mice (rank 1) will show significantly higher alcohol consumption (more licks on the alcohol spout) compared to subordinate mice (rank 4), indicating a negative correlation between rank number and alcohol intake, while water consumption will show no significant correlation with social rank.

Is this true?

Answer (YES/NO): NO